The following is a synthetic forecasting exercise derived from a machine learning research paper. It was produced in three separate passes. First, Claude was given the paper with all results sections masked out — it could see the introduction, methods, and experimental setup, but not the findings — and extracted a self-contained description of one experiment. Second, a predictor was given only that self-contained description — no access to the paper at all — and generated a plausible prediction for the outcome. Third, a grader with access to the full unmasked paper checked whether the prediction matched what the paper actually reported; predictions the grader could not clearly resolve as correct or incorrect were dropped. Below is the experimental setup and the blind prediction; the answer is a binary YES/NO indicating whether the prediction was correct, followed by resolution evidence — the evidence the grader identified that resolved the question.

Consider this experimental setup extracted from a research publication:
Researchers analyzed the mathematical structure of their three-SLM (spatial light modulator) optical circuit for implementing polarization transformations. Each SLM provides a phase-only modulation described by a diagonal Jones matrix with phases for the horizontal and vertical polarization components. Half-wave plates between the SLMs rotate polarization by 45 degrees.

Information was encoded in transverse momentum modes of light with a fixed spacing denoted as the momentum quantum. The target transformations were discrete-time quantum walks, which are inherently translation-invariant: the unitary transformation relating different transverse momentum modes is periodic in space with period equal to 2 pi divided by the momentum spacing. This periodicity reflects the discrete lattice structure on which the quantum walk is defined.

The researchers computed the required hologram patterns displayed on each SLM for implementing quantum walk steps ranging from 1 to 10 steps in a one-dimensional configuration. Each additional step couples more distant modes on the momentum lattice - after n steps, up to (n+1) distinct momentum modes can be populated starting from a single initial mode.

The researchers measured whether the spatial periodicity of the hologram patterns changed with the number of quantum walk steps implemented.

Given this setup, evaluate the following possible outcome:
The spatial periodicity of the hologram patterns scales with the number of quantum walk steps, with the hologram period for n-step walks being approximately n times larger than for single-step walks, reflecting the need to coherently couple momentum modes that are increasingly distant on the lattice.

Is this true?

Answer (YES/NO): NO